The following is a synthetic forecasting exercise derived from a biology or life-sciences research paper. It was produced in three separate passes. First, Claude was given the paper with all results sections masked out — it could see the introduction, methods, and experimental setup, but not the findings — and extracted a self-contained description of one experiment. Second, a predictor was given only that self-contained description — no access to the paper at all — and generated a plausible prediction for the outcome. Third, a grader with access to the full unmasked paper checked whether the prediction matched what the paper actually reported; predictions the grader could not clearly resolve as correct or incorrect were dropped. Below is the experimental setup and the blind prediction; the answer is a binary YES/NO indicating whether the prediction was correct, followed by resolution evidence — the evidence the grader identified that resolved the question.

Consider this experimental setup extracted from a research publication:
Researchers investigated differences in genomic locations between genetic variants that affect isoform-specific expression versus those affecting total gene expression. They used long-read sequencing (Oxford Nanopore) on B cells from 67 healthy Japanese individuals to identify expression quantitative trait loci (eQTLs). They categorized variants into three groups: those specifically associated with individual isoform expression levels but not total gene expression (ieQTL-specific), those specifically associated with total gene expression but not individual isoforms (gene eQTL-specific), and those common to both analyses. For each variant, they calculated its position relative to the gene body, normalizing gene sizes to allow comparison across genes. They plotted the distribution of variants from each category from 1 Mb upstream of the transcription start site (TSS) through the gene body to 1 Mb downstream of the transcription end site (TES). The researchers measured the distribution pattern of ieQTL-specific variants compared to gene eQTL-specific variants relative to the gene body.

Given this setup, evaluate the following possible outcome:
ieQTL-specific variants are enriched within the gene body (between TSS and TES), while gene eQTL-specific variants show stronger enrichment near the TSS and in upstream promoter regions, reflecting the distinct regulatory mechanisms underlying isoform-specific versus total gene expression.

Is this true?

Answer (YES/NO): NO